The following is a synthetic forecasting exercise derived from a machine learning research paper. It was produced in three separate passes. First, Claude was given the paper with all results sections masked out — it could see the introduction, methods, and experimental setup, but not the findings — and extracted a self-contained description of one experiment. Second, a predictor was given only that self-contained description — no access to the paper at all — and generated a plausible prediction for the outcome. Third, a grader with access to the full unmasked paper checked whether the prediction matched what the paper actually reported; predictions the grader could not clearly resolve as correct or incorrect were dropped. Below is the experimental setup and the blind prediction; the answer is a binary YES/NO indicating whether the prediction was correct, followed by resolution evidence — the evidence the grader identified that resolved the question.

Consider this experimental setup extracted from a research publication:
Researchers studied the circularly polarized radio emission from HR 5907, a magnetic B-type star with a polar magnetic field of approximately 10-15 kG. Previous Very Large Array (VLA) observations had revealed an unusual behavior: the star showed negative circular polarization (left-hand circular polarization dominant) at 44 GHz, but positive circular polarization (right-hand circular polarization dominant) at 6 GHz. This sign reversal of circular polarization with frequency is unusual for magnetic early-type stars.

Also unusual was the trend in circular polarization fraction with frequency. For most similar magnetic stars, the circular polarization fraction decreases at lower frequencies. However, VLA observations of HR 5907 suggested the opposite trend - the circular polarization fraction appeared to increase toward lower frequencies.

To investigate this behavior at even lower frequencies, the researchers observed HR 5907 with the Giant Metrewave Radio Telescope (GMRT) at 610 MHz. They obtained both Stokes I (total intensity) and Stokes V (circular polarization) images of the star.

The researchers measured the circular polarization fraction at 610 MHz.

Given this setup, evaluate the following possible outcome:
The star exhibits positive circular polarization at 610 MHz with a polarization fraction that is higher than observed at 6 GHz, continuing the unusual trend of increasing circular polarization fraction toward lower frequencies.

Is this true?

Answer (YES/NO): YES